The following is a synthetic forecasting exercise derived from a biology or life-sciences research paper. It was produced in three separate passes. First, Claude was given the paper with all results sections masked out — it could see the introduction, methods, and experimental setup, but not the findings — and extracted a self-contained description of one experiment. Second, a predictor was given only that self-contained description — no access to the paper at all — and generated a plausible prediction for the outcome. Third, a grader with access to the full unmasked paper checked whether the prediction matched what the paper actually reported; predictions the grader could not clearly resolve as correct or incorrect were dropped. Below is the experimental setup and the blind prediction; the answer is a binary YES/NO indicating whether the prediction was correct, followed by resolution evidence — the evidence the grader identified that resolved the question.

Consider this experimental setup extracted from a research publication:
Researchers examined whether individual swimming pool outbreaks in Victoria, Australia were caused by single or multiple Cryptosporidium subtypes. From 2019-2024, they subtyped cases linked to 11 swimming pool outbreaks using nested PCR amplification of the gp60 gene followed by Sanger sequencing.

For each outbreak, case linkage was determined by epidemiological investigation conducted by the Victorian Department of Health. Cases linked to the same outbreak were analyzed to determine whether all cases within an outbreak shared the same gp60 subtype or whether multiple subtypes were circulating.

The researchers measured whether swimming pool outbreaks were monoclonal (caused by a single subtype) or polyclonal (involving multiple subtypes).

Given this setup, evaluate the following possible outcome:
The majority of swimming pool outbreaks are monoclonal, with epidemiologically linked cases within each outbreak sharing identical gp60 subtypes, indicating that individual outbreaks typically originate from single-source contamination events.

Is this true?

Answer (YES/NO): YES